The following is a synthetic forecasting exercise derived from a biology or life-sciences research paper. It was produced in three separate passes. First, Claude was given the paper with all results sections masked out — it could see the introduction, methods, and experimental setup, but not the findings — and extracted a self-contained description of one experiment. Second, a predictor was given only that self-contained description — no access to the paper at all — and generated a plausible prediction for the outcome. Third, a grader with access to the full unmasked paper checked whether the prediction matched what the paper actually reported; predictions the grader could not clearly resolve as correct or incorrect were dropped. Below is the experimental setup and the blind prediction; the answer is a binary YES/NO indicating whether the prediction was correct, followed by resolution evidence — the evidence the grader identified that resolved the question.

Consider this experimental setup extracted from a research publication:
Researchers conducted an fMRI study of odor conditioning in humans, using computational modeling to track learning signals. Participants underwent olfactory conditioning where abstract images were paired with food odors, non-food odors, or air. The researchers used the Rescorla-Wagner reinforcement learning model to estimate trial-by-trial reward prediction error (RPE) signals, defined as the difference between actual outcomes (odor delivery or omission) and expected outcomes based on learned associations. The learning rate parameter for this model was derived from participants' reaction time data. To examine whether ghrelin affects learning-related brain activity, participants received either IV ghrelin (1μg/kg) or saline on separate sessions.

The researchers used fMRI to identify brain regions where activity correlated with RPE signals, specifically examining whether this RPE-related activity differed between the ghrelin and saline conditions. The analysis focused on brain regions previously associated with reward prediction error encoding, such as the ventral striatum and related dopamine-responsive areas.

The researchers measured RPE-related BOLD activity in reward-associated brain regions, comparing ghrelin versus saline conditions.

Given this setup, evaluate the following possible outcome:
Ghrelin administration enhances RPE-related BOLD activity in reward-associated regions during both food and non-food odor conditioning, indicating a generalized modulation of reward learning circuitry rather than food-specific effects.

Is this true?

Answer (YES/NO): NO